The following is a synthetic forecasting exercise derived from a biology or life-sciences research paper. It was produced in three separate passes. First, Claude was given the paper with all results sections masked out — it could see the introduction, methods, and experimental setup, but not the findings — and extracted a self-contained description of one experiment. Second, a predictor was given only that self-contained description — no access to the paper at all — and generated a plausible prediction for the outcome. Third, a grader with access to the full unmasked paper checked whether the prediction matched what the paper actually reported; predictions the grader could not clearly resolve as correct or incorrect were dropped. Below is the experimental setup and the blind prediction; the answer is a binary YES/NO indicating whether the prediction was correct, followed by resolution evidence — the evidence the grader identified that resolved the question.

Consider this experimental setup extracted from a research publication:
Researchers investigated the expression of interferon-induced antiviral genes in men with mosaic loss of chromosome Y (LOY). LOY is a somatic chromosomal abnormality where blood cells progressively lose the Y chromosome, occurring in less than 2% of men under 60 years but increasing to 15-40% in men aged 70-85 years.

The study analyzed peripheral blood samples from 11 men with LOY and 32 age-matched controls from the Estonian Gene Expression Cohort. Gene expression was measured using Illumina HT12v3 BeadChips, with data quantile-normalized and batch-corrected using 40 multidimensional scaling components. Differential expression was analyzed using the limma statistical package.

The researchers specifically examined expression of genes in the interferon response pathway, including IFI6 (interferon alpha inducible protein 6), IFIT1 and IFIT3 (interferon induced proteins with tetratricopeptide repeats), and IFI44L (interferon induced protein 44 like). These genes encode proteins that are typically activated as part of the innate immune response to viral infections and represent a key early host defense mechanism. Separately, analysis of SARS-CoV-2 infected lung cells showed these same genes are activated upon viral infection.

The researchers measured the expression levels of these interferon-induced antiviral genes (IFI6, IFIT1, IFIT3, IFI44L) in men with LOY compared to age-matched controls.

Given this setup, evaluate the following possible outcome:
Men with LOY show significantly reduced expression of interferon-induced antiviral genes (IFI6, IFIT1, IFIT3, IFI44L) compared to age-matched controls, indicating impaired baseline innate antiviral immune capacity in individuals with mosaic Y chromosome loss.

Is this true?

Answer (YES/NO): YES